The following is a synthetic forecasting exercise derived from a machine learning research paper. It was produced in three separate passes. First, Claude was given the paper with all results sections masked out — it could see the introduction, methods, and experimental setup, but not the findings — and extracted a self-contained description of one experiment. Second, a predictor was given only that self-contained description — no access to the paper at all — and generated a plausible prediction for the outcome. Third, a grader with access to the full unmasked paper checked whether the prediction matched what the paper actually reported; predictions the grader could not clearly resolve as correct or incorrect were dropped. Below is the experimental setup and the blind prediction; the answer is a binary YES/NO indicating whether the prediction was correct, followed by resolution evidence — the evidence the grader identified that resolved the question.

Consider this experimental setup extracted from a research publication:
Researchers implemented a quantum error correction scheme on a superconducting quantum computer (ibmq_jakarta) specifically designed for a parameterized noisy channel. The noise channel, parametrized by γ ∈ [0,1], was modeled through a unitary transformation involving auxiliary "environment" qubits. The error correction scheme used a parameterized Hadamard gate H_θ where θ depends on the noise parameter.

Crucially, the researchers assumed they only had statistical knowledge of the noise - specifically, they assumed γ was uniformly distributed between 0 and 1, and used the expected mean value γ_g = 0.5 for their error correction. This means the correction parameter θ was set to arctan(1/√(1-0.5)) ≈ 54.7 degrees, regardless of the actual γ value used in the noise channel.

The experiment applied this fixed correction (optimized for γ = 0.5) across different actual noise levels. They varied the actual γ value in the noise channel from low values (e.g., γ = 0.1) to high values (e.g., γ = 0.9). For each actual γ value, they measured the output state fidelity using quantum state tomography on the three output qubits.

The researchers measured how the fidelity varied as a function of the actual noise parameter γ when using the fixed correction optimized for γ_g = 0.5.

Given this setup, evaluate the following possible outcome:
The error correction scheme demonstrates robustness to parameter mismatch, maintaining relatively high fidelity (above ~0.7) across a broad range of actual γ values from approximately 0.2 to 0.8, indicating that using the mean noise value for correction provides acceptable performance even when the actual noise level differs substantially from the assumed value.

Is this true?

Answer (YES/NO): NO